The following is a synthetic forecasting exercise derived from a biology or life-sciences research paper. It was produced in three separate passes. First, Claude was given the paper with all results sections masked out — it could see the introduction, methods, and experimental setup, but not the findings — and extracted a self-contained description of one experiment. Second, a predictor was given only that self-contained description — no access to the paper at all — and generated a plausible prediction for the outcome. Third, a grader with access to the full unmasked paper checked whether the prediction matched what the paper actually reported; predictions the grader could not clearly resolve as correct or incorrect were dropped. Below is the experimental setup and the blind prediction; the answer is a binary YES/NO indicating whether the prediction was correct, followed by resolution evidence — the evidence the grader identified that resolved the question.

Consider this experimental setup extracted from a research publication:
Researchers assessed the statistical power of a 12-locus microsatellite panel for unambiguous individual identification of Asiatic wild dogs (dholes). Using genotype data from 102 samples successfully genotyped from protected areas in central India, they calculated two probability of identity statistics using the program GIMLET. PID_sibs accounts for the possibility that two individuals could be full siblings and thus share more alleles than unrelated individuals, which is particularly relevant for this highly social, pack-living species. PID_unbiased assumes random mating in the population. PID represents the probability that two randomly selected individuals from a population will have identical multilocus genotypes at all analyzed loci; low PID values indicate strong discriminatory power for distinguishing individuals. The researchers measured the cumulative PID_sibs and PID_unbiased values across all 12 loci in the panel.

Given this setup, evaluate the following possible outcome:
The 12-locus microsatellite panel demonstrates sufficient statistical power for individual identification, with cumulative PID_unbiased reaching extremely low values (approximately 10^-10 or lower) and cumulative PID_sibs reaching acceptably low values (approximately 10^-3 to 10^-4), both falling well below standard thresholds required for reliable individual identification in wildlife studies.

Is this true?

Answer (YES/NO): YES